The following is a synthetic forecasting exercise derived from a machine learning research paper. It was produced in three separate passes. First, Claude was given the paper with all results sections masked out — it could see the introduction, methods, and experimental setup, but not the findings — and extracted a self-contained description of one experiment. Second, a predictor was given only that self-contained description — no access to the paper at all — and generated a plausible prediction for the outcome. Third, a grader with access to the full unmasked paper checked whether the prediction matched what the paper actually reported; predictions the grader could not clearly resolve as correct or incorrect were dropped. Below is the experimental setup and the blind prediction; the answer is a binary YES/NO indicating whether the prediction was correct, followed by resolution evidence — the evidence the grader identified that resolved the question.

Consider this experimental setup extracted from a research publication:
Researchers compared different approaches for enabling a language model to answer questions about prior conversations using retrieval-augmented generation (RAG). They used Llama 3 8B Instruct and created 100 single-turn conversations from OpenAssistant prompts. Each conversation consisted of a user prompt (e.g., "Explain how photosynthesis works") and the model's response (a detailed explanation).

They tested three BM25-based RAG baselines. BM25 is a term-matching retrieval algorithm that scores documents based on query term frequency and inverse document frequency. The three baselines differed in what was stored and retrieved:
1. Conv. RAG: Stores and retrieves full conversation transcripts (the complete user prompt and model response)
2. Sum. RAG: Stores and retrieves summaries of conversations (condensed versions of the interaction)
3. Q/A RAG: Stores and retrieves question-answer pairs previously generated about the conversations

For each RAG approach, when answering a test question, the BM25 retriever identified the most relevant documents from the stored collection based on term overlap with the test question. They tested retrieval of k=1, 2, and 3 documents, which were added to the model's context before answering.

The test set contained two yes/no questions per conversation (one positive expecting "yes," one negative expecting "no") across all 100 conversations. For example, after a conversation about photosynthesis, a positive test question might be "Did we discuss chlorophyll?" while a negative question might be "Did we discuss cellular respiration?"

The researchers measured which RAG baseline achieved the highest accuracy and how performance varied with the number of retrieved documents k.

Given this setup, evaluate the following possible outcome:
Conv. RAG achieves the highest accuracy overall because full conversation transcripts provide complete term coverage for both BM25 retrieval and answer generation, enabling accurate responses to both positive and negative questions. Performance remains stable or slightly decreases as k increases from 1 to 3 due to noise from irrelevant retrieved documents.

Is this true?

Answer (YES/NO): NO